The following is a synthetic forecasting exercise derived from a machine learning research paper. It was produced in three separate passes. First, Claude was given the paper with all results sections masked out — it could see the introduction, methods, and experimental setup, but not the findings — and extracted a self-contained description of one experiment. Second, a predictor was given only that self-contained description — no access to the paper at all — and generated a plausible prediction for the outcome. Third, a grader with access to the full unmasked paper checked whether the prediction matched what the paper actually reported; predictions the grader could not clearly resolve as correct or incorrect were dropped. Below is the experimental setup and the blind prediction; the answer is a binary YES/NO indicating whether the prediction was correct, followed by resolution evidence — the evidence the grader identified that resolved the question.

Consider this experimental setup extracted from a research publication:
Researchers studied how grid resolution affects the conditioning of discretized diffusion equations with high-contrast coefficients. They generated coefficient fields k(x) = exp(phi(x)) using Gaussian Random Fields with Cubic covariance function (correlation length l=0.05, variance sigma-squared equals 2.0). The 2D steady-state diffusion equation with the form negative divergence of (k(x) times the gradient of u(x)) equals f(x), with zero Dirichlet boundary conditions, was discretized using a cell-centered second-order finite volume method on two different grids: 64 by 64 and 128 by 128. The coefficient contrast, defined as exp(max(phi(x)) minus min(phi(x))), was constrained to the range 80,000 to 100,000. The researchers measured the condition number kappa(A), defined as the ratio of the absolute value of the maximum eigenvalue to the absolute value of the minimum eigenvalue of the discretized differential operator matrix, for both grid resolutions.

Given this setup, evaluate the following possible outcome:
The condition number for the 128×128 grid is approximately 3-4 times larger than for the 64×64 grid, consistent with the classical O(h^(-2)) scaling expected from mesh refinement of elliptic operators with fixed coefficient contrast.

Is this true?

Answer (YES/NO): NO